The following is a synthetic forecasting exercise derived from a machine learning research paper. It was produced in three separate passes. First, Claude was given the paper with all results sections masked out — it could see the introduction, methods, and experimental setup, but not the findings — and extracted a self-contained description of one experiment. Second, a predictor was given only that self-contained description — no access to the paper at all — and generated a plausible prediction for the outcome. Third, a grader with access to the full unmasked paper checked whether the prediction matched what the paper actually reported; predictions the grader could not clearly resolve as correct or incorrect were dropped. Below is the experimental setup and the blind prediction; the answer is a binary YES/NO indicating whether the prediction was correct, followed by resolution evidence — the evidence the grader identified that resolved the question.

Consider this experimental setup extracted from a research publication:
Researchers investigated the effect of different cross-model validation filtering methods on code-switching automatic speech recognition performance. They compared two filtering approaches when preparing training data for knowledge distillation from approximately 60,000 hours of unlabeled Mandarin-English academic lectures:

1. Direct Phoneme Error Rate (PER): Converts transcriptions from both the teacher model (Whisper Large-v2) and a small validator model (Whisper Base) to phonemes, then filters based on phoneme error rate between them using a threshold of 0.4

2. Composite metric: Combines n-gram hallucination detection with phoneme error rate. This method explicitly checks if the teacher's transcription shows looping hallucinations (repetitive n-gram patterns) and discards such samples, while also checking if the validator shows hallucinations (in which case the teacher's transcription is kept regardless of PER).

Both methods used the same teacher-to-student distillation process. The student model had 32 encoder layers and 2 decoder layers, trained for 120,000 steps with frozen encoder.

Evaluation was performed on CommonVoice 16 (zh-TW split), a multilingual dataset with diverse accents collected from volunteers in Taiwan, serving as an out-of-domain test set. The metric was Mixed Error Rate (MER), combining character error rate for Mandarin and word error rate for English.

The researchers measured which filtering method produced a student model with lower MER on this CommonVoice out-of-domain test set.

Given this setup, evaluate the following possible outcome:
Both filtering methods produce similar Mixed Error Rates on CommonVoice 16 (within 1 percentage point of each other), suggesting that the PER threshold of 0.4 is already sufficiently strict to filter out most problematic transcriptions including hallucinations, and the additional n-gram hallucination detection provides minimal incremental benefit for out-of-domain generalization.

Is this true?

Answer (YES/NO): YES